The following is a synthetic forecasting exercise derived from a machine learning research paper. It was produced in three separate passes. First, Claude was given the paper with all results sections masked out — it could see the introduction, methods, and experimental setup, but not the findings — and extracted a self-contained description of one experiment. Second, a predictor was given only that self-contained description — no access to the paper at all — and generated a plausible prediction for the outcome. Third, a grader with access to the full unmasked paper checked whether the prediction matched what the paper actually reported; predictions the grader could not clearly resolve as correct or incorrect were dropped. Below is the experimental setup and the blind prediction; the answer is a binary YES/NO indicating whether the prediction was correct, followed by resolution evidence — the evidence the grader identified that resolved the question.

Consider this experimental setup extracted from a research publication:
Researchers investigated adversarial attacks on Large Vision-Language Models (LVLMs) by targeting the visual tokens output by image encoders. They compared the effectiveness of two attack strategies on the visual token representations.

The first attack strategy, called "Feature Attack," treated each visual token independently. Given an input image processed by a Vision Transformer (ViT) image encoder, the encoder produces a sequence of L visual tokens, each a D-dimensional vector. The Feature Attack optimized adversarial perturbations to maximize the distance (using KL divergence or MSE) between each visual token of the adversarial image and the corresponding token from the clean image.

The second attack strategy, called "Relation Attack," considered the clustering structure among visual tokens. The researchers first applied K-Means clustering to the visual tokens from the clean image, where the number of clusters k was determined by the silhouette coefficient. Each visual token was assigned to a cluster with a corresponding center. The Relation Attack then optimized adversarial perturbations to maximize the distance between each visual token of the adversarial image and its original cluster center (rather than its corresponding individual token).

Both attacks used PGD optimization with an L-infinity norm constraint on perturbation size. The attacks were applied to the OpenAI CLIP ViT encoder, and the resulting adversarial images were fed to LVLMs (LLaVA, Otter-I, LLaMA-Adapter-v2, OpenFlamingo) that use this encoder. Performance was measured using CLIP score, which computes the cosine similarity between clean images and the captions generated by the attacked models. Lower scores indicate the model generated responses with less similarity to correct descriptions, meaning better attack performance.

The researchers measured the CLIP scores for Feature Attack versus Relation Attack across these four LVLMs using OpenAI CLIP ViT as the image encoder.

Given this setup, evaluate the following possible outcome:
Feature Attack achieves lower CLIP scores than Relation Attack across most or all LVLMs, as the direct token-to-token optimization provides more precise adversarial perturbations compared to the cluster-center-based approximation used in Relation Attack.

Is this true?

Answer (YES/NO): NO